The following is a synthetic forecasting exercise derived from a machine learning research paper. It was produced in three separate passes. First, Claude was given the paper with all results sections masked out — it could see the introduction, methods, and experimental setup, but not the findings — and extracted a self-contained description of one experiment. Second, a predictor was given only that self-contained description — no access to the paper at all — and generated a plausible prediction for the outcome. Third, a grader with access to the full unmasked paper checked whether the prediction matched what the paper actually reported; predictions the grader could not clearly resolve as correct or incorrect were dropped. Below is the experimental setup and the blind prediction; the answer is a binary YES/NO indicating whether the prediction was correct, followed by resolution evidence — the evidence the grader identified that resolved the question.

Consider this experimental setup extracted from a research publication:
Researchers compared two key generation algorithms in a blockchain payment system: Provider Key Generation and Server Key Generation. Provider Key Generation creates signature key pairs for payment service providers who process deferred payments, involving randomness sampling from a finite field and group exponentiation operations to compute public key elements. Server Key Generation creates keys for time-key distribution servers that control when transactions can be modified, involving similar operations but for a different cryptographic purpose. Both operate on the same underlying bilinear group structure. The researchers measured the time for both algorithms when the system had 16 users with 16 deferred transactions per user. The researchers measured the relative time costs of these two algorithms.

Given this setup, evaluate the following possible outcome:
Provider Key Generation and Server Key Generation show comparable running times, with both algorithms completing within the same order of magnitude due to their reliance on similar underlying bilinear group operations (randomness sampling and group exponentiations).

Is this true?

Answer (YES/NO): NO